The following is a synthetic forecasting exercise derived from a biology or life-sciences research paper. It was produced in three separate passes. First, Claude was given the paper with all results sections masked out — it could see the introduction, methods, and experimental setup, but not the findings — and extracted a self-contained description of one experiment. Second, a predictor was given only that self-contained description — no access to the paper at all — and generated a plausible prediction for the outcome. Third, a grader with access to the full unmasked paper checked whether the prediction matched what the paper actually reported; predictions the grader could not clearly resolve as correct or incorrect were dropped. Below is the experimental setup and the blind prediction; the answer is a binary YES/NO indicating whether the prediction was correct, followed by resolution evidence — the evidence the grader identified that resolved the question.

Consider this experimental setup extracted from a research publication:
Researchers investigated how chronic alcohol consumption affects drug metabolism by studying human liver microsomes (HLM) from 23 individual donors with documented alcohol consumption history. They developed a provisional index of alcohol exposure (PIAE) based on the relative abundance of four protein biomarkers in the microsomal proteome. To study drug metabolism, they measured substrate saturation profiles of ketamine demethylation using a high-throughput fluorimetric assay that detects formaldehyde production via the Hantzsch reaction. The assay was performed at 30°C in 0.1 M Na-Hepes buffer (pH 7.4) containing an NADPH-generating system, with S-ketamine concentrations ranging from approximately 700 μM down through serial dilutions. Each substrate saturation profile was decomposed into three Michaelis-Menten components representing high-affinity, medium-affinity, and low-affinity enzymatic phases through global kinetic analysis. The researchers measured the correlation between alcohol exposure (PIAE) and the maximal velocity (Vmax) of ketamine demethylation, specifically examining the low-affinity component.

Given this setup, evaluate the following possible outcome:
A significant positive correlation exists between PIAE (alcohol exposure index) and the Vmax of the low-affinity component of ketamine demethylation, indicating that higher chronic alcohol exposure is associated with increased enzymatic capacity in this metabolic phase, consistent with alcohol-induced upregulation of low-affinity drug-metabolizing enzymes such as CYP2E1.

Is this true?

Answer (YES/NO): YES